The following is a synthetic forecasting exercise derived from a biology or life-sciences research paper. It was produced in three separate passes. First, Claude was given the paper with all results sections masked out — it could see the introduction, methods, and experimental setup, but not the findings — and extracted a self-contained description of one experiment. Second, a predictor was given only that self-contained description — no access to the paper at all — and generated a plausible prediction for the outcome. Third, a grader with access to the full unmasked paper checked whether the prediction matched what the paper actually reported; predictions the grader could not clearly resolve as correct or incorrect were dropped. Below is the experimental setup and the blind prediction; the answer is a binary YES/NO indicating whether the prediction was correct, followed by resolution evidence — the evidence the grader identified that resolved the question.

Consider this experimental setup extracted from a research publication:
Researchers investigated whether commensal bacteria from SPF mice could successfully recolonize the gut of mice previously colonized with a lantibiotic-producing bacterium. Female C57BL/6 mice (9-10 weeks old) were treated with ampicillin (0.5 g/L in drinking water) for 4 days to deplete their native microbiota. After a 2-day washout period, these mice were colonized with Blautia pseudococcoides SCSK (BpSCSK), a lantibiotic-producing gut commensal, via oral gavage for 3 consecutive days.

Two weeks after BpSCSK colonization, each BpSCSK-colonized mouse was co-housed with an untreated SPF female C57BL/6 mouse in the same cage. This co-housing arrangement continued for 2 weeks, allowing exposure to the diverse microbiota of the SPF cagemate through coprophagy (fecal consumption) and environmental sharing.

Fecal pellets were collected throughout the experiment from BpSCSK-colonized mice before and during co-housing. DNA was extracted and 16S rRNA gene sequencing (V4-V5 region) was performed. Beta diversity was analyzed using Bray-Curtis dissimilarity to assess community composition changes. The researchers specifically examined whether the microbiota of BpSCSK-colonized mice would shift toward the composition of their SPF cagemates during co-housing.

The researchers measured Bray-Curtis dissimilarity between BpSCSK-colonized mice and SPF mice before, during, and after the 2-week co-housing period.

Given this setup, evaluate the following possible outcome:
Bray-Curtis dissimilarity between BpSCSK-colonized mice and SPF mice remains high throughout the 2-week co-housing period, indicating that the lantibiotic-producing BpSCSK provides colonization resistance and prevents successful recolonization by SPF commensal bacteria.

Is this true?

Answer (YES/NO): YES